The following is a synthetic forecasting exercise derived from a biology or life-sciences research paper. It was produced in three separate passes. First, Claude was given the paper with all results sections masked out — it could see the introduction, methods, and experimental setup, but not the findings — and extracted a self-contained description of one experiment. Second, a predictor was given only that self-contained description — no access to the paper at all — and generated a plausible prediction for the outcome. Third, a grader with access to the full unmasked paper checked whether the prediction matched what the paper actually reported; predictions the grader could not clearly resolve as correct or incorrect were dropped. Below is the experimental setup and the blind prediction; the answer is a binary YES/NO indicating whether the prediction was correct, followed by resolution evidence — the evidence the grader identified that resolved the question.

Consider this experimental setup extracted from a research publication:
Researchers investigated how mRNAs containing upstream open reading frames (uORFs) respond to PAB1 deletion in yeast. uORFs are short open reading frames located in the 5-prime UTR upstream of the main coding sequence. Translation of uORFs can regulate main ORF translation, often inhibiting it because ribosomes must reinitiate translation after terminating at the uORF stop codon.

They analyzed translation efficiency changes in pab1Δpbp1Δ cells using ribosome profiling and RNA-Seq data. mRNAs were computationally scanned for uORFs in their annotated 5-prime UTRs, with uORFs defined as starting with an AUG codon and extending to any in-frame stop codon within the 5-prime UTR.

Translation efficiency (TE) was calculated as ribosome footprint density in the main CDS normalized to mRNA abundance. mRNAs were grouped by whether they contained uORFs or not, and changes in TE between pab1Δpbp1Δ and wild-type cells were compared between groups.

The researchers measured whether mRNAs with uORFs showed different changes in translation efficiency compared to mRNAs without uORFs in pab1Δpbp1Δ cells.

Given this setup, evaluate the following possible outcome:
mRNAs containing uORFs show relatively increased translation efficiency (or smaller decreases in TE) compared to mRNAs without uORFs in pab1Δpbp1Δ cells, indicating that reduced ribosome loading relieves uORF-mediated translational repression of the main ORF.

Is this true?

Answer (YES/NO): NO